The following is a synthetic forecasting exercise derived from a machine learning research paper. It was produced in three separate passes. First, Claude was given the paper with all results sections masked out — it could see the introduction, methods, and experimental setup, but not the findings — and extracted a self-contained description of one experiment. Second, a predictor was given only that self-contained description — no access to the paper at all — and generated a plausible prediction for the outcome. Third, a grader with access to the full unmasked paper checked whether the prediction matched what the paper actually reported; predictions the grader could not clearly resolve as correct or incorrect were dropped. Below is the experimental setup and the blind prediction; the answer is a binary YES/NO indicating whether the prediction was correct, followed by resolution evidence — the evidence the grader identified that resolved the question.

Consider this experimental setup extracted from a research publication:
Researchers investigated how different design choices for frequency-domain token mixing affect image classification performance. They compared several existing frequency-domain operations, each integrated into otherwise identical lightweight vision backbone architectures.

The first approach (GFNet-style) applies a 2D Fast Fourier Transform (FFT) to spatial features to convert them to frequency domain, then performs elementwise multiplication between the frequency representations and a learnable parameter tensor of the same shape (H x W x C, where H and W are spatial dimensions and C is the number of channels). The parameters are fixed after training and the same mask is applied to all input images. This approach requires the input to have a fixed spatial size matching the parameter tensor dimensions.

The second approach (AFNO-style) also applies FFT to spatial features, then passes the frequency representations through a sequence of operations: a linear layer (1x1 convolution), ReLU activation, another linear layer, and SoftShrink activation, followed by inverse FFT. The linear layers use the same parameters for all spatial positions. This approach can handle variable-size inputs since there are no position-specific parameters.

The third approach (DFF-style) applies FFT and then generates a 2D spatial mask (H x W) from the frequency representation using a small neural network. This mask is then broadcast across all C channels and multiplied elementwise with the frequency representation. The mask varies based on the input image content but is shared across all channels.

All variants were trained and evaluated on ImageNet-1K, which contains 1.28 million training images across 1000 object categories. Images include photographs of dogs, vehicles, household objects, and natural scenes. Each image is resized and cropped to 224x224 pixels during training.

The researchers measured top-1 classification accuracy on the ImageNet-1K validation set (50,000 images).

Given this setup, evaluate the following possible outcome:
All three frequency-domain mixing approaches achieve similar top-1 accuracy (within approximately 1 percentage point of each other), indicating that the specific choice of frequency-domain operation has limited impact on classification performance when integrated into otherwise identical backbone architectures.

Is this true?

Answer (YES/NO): NO